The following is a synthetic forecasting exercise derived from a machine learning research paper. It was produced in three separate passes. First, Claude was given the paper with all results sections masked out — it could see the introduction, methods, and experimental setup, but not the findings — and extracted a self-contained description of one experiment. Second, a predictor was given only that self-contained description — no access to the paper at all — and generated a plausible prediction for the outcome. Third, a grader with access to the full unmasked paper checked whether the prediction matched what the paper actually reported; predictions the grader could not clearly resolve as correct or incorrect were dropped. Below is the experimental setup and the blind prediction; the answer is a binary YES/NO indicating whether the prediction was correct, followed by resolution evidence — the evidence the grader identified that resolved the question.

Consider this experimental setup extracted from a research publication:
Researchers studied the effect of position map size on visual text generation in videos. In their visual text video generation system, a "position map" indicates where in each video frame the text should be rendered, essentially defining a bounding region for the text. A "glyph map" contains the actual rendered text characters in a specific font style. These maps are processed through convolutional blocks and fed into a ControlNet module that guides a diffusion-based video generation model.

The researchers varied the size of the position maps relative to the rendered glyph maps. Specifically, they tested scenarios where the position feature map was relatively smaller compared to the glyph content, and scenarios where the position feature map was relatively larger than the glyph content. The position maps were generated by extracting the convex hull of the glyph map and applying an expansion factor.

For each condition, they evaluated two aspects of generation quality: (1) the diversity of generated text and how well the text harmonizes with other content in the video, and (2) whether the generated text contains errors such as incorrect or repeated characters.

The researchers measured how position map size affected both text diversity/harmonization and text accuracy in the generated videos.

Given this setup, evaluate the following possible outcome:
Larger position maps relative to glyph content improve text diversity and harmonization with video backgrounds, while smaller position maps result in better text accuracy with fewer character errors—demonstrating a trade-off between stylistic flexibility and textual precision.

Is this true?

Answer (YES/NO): YES